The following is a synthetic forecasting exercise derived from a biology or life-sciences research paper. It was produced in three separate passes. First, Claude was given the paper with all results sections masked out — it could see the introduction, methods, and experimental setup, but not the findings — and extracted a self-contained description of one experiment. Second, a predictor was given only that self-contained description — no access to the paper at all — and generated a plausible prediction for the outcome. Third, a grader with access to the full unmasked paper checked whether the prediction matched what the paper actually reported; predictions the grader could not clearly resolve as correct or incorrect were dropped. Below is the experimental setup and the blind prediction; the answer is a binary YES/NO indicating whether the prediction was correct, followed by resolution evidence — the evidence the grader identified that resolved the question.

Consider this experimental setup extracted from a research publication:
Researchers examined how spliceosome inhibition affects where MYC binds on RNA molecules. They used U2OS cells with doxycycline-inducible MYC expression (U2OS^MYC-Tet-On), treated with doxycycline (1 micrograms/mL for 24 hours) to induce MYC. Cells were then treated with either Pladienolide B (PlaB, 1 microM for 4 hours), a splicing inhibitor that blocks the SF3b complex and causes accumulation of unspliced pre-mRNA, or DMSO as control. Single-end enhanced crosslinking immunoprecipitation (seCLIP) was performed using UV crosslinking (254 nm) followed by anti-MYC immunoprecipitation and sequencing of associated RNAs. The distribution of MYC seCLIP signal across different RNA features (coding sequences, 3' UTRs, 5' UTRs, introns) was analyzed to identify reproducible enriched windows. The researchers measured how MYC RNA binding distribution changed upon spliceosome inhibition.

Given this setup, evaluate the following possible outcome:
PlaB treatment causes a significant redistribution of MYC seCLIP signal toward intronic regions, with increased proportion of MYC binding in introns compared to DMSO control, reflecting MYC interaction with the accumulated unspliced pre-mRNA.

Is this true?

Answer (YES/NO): YES